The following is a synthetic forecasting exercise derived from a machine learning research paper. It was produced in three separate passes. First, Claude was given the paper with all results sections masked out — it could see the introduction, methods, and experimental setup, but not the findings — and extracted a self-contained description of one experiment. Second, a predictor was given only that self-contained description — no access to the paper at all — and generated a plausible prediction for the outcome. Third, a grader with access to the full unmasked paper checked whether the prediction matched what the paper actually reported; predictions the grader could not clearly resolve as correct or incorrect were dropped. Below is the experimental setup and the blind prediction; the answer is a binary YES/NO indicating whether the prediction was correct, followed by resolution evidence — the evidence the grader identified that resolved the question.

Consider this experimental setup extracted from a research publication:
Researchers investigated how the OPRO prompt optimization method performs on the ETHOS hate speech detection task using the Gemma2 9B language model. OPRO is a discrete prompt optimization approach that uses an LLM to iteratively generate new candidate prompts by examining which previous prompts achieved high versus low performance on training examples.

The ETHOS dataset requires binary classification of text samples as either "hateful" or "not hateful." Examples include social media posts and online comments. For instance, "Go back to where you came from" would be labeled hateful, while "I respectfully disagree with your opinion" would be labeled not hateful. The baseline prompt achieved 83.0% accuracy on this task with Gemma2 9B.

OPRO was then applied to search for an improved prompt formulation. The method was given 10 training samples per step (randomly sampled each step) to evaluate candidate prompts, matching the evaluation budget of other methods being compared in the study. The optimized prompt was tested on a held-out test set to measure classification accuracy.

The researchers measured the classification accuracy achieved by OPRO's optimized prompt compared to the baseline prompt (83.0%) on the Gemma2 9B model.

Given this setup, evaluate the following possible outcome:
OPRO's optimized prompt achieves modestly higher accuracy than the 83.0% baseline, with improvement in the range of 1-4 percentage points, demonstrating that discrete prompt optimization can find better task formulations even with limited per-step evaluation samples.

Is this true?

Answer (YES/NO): NO